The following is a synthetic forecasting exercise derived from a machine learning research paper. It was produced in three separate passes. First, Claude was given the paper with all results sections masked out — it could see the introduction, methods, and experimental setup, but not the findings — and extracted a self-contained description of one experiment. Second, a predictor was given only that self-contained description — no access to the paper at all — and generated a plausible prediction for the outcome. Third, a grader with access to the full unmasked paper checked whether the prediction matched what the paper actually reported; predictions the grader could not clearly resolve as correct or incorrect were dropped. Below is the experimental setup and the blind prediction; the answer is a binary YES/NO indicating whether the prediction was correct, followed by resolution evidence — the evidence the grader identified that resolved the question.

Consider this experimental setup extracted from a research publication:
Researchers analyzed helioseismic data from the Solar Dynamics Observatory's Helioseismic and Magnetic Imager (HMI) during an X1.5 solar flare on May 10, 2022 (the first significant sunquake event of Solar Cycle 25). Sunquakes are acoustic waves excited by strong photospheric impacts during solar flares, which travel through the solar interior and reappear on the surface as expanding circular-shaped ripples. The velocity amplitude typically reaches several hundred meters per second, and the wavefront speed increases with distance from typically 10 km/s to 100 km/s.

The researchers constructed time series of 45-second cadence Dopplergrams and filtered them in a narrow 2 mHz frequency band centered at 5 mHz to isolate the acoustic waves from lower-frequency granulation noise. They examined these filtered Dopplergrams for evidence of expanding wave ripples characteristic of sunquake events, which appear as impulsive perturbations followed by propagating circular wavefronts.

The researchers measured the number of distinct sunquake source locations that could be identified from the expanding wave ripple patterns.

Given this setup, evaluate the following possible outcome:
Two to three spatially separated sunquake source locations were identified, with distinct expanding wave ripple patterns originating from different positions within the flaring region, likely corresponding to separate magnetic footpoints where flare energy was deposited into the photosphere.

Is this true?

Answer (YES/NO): YES